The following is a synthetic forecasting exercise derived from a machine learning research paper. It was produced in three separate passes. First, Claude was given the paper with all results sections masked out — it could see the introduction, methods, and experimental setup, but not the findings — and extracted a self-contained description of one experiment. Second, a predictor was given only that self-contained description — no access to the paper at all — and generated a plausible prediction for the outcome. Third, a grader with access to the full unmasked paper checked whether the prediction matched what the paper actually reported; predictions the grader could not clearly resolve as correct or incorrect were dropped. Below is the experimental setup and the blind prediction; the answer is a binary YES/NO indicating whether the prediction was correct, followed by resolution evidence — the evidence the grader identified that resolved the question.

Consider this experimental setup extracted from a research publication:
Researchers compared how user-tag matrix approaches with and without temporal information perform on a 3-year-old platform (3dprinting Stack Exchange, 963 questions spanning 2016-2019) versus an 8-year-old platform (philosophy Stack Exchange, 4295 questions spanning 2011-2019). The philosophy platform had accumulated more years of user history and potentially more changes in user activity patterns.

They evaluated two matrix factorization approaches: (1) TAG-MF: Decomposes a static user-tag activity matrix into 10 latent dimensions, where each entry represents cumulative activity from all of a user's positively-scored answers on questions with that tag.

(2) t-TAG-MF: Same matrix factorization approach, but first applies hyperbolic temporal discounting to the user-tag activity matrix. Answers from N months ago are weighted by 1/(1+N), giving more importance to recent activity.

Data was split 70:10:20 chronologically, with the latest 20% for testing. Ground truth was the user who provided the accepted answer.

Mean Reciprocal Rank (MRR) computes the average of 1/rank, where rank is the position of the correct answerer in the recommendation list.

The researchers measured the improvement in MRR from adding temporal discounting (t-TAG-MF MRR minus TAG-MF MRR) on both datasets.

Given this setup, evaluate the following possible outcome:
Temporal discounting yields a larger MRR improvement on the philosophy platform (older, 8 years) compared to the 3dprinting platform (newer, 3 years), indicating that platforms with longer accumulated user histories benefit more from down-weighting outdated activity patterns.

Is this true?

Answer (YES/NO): YES